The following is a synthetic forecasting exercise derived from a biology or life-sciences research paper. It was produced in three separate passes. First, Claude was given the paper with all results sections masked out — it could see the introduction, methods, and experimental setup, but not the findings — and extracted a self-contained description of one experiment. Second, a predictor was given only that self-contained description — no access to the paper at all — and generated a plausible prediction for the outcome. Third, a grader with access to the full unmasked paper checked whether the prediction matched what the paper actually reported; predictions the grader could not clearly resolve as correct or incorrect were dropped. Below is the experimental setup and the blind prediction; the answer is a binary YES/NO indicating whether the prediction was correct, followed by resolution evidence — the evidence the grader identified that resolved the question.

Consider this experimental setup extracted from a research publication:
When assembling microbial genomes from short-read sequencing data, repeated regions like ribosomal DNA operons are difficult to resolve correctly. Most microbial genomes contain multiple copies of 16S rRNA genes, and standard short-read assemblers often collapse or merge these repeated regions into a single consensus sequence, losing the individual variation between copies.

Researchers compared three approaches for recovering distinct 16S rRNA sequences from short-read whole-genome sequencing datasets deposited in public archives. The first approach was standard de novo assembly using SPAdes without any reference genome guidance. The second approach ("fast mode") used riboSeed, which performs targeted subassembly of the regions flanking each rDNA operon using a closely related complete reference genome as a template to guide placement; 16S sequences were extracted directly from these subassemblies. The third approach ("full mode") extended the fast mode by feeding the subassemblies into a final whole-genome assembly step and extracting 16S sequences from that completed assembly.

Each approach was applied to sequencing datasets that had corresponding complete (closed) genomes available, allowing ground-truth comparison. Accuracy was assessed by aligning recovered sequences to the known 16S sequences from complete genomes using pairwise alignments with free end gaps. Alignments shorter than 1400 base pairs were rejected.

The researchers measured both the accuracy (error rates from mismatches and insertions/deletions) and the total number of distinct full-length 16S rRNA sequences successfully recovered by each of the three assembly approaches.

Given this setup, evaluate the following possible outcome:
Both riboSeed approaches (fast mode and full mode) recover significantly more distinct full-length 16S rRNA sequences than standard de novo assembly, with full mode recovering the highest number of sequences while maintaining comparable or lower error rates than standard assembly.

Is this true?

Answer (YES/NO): NO